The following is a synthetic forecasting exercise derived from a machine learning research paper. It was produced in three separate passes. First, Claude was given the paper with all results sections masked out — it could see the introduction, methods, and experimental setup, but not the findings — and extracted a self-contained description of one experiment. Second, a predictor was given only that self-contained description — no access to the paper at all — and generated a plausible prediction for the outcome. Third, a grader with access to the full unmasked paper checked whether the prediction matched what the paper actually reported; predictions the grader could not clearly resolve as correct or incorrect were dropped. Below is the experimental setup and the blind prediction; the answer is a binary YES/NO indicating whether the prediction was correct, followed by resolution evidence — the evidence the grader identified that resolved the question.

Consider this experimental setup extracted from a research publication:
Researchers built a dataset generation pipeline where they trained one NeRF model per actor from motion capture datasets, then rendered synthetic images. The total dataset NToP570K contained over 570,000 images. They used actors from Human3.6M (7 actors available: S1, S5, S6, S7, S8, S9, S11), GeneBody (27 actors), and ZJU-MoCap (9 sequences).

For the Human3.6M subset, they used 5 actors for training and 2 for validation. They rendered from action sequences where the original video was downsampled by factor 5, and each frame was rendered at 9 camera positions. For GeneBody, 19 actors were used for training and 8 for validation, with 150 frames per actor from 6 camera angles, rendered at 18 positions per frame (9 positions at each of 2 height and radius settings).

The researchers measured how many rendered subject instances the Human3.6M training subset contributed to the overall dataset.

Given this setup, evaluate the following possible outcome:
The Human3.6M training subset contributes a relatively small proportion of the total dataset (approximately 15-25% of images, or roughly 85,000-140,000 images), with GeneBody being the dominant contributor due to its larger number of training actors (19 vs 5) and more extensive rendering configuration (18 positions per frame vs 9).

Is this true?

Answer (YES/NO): NO